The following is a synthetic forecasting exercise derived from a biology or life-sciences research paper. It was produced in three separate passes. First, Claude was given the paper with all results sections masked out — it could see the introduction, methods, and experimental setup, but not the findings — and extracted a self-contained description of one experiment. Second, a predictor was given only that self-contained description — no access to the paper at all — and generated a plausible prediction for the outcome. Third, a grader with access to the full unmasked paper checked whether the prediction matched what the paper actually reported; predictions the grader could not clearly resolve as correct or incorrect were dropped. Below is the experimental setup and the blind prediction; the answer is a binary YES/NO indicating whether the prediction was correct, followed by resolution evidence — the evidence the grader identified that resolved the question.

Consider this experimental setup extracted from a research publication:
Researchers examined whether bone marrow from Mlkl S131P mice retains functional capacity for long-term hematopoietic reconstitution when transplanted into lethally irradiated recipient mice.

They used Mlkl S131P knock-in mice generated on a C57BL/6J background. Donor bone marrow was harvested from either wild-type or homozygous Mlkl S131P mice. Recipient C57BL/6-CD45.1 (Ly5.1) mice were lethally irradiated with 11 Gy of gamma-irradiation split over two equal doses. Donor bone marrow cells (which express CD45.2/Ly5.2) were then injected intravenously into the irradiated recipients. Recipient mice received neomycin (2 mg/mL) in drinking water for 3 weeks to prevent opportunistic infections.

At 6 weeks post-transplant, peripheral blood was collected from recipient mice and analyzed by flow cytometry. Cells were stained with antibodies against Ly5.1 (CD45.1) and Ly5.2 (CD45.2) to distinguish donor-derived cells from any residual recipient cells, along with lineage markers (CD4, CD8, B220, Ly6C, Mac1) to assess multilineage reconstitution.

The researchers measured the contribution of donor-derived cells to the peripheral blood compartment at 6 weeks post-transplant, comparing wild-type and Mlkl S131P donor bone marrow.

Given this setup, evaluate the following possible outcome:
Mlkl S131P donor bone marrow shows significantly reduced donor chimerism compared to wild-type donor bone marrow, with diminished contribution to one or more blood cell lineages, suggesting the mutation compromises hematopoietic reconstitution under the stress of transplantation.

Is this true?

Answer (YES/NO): YES